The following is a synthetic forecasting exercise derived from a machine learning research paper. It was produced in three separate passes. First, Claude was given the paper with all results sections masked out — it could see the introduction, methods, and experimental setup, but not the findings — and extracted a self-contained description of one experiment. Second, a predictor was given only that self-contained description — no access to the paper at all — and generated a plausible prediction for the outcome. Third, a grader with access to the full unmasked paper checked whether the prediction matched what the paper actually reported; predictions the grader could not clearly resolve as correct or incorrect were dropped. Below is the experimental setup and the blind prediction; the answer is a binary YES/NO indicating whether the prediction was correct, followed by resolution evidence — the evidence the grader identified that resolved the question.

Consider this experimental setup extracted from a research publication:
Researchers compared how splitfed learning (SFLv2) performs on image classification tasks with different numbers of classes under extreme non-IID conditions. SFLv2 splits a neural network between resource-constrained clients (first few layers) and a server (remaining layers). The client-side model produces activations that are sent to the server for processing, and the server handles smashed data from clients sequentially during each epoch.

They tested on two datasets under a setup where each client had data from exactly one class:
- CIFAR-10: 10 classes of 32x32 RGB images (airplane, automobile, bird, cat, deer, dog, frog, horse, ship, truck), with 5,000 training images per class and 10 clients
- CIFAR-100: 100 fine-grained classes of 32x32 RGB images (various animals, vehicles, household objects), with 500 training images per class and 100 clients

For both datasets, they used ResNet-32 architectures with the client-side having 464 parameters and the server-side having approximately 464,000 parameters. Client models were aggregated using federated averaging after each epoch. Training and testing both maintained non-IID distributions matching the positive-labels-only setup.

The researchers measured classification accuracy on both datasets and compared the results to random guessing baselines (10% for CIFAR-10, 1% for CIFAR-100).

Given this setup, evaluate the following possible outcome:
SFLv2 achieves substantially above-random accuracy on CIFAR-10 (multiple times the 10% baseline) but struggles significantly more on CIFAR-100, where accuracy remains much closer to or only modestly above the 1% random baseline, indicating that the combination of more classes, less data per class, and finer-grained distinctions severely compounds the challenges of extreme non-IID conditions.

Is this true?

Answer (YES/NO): NO